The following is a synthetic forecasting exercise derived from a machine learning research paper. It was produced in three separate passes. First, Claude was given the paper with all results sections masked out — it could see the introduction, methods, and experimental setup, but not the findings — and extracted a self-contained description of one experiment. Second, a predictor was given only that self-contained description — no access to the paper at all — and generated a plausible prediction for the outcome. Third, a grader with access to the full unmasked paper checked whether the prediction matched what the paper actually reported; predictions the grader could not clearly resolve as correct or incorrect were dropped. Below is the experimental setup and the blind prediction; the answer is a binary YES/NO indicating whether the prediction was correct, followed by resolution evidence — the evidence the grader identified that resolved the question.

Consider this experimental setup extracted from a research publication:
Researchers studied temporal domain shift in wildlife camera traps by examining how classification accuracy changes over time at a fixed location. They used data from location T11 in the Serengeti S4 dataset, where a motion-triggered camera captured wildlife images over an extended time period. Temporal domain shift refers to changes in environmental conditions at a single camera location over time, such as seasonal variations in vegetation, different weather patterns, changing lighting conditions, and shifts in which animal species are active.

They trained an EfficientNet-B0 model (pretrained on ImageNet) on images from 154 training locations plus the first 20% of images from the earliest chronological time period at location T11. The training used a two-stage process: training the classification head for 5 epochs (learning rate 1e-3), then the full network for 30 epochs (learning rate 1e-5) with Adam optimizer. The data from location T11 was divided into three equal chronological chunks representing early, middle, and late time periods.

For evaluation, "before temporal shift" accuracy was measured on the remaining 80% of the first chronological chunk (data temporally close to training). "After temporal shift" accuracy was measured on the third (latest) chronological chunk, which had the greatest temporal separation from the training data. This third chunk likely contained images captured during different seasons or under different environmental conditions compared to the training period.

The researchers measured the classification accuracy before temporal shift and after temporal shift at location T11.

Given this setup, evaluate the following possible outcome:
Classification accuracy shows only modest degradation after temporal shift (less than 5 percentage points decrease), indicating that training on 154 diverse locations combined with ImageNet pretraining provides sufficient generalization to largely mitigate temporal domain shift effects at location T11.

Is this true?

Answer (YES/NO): NO